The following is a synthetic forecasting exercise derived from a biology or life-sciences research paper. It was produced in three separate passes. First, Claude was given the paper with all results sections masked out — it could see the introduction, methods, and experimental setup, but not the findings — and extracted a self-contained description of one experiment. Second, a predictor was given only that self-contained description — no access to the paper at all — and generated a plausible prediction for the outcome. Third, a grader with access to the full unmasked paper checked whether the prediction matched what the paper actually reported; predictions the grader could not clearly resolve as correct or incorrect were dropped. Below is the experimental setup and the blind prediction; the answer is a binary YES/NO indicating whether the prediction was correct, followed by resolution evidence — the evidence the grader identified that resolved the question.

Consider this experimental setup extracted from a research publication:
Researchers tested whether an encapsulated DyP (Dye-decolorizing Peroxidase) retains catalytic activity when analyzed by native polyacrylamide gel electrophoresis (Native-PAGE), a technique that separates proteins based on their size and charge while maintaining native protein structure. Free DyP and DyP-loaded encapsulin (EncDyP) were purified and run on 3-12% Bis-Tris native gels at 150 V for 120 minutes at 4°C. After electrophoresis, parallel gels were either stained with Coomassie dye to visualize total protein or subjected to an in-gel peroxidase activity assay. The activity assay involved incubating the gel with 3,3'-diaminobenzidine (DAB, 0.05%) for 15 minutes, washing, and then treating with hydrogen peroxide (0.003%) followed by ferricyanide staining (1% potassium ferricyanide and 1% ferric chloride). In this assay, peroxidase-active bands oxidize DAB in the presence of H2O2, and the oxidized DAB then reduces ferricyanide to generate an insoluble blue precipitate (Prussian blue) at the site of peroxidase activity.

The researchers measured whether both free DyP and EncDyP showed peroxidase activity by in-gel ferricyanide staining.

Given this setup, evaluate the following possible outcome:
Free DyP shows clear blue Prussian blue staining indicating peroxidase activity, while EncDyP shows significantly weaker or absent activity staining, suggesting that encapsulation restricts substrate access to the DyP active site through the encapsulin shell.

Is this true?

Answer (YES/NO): NO